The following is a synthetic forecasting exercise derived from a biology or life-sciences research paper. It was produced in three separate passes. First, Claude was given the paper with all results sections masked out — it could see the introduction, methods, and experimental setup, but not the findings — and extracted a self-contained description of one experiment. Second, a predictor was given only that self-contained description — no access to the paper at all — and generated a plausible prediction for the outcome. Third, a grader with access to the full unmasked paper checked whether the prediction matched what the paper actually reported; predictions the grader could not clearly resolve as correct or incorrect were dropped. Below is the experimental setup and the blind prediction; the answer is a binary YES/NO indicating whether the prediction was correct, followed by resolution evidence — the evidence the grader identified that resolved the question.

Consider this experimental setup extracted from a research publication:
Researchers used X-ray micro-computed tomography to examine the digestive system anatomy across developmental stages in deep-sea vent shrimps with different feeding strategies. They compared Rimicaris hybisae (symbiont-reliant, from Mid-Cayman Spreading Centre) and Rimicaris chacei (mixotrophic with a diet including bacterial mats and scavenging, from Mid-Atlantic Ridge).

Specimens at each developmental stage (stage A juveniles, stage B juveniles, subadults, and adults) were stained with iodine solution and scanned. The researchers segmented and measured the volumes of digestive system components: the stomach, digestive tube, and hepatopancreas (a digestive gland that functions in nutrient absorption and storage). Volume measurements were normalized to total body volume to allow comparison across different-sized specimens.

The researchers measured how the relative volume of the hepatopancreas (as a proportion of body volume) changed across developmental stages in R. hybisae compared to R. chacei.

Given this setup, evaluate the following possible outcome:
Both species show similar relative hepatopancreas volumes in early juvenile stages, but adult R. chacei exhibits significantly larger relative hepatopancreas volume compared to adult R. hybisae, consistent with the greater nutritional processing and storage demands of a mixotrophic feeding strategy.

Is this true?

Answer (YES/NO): NO